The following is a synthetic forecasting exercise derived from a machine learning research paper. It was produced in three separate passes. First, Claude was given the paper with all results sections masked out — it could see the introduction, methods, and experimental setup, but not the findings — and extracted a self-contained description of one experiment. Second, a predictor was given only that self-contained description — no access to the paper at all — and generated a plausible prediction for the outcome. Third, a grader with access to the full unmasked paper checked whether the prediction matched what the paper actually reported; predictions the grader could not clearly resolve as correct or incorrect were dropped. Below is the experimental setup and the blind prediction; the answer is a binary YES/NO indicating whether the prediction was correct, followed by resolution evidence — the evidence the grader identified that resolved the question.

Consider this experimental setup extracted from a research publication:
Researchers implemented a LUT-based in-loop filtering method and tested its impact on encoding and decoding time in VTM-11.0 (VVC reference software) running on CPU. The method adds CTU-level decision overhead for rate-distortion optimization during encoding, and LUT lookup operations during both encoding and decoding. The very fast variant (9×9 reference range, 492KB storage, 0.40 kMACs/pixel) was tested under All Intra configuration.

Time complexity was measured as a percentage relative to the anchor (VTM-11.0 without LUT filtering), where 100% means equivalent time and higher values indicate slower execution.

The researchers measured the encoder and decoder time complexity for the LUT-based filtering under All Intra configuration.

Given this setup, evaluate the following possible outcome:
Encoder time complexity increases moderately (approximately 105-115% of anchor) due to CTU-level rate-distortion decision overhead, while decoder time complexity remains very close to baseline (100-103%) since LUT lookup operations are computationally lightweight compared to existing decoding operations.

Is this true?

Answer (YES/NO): NO